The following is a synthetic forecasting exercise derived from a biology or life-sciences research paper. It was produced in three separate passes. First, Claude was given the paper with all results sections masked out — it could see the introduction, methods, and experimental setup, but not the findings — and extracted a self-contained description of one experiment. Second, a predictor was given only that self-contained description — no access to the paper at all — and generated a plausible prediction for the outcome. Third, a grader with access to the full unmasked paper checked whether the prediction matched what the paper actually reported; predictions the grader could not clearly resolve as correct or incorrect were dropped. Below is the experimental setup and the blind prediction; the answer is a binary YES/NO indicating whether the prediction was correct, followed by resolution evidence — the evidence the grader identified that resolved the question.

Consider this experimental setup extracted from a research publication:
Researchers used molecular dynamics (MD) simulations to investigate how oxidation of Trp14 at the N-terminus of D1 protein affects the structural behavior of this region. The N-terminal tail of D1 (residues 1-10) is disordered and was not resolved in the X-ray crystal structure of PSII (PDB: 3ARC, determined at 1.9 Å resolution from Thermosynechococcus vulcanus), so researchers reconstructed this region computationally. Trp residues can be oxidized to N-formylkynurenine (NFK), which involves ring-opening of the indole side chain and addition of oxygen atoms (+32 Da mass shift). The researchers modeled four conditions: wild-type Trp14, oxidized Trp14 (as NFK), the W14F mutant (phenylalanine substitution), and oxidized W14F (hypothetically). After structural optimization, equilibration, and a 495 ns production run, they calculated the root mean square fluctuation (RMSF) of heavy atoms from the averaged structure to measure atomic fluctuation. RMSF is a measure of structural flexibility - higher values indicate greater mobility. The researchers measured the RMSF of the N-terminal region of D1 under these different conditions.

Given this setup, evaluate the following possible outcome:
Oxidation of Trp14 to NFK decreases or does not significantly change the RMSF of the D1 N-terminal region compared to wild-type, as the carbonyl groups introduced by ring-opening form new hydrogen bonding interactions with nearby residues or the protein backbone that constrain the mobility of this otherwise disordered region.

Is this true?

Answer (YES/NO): NO